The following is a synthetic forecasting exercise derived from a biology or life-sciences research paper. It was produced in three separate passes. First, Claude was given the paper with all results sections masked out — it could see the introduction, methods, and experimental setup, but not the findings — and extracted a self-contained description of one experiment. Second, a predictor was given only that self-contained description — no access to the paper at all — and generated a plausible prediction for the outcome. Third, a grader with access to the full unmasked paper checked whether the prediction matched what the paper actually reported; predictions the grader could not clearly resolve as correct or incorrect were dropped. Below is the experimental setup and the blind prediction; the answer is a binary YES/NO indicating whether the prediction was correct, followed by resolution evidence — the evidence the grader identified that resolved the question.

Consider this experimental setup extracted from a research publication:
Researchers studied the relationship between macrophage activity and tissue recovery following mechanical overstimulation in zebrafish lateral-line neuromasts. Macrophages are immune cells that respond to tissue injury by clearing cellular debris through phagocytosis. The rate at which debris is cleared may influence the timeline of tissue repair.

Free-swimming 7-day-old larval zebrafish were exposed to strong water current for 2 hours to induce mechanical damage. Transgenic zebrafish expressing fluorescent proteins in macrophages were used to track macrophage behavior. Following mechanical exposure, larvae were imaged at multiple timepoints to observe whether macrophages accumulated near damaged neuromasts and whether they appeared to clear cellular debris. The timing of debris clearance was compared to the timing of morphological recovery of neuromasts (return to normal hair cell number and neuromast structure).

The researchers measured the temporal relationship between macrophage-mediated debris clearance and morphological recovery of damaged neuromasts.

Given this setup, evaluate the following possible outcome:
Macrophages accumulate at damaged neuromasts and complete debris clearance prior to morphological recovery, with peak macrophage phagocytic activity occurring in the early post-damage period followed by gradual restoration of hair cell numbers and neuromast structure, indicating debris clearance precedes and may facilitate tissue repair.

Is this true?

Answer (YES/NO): NO